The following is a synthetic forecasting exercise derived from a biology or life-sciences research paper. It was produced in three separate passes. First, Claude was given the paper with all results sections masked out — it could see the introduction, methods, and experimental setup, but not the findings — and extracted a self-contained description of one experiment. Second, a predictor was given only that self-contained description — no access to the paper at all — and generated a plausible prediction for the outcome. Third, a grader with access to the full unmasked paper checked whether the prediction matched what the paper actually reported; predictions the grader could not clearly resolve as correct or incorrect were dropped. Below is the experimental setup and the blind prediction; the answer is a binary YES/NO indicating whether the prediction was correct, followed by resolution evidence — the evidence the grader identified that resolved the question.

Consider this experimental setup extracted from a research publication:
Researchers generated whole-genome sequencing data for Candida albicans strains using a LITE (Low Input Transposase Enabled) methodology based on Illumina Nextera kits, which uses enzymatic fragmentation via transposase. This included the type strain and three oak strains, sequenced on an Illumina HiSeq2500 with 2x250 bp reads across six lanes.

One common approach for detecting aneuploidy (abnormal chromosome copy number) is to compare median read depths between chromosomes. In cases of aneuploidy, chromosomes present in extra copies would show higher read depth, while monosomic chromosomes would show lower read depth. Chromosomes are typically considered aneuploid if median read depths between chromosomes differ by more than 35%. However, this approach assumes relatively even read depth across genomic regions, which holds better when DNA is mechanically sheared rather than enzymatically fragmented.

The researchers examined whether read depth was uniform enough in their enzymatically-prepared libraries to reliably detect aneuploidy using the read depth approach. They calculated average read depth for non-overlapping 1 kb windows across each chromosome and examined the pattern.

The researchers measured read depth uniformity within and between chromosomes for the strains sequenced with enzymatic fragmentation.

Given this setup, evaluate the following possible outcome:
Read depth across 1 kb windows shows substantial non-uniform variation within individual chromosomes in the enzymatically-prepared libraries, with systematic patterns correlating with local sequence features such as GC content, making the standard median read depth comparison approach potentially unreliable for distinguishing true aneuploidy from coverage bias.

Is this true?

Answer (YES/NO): YES